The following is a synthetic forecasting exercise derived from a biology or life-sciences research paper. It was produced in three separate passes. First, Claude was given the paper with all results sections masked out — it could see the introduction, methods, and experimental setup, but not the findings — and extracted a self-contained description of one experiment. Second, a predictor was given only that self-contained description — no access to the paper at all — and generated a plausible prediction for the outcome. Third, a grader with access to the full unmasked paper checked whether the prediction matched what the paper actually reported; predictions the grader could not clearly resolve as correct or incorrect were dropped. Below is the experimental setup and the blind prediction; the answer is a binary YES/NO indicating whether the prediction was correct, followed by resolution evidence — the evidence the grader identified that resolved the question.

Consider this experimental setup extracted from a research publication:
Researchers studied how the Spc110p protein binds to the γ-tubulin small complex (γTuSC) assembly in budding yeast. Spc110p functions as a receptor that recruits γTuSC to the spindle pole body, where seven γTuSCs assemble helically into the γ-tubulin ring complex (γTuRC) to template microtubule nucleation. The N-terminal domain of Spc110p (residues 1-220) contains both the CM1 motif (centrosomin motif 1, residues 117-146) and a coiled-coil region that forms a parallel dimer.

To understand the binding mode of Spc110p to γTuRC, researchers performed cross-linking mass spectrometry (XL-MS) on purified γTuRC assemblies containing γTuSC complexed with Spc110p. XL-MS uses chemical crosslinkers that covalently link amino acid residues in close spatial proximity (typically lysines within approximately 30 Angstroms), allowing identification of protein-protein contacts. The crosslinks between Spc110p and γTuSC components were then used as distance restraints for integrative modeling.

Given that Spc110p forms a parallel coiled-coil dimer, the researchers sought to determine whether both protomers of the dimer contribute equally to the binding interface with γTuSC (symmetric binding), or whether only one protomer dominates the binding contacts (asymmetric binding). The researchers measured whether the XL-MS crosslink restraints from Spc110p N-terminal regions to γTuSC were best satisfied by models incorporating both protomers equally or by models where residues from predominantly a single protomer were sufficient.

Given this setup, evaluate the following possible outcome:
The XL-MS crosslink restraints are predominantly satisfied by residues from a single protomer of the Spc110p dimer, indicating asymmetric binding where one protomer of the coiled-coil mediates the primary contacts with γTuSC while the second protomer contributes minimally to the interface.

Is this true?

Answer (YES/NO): YES